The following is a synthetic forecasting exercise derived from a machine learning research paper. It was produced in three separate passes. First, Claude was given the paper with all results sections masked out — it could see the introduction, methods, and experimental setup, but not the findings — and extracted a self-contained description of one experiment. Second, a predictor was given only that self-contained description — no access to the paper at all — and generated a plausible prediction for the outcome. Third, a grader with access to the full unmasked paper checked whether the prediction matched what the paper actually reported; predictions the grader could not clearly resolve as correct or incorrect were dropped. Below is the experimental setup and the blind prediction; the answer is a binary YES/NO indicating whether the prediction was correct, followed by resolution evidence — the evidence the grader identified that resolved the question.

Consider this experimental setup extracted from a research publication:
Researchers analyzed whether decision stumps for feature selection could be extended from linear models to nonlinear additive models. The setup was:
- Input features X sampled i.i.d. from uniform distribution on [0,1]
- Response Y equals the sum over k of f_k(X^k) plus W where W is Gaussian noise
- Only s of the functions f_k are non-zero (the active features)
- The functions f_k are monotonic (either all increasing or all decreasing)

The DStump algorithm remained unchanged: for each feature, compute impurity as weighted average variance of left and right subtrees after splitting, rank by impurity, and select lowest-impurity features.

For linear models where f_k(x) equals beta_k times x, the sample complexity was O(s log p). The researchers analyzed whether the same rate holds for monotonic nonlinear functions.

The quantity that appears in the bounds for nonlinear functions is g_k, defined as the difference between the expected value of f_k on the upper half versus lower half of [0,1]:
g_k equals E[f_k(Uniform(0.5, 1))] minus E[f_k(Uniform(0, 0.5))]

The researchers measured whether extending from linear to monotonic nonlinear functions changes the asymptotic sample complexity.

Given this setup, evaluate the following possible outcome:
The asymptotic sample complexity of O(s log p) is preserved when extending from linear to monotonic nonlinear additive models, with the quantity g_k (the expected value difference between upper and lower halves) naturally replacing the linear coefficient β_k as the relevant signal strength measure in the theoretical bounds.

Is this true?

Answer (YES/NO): YES